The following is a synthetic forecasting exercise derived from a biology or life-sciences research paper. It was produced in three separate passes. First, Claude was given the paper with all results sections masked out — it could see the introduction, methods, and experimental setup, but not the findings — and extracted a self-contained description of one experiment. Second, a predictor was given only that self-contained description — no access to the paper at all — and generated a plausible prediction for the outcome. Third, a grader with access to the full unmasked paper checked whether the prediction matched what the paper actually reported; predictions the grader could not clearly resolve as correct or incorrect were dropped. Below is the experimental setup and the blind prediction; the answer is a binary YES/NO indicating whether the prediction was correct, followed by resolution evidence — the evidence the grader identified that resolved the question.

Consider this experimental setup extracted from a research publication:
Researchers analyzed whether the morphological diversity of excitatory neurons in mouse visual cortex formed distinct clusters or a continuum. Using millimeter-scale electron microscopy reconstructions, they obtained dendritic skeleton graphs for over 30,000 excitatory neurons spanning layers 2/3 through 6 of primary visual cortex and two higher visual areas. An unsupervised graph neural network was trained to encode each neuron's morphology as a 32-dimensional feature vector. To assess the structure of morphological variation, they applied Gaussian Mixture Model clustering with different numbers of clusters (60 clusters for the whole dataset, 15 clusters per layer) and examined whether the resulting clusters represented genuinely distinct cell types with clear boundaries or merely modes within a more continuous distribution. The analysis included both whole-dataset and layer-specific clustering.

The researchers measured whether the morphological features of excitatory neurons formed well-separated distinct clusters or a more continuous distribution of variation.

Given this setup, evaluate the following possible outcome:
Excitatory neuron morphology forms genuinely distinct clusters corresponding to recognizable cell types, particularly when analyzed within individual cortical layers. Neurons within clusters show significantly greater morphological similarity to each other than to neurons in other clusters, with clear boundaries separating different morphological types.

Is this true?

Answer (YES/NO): NO